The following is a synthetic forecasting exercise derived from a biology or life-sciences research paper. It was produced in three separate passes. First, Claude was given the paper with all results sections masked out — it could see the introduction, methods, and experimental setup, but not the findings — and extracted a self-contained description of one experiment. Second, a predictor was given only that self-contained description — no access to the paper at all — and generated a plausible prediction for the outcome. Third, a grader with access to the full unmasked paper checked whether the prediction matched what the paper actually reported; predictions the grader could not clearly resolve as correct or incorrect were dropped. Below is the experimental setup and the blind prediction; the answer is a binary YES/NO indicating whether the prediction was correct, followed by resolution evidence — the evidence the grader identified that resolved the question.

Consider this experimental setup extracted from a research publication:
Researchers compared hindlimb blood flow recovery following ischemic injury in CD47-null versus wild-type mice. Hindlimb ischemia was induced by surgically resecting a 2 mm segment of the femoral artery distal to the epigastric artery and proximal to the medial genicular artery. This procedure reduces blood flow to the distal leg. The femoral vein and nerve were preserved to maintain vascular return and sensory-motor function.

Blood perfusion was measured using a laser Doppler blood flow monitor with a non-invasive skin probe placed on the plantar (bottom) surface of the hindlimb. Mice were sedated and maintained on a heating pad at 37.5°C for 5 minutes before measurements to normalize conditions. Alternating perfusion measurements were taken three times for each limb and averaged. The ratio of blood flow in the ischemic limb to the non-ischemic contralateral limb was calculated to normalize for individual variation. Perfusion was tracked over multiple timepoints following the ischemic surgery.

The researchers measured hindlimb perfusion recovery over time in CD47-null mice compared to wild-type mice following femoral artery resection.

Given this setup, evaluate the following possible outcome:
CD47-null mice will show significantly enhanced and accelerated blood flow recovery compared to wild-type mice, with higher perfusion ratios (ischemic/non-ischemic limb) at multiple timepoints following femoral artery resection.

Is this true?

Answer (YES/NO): NO